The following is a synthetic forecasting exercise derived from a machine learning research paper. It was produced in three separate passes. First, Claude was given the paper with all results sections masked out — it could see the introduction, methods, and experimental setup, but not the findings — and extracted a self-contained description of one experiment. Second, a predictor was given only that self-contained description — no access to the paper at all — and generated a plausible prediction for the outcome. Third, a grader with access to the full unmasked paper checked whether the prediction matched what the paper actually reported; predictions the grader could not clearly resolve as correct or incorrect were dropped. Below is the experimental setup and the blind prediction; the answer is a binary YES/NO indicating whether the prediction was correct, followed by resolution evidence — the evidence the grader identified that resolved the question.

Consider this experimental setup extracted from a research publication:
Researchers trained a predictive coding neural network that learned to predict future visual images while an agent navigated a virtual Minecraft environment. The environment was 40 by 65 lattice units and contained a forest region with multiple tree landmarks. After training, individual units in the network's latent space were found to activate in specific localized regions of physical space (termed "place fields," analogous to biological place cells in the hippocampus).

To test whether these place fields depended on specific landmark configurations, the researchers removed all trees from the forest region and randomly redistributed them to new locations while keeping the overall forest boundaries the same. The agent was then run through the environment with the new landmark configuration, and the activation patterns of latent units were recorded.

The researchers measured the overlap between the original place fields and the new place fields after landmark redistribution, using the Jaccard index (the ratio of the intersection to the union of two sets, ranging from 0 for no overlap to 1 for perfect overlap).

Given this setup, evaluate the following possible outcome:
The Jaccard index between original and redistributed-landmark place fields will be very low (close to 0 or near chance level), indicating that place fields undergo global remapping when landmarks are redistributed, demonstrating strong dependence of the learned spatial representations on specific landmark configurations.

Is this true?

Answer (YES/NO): NO